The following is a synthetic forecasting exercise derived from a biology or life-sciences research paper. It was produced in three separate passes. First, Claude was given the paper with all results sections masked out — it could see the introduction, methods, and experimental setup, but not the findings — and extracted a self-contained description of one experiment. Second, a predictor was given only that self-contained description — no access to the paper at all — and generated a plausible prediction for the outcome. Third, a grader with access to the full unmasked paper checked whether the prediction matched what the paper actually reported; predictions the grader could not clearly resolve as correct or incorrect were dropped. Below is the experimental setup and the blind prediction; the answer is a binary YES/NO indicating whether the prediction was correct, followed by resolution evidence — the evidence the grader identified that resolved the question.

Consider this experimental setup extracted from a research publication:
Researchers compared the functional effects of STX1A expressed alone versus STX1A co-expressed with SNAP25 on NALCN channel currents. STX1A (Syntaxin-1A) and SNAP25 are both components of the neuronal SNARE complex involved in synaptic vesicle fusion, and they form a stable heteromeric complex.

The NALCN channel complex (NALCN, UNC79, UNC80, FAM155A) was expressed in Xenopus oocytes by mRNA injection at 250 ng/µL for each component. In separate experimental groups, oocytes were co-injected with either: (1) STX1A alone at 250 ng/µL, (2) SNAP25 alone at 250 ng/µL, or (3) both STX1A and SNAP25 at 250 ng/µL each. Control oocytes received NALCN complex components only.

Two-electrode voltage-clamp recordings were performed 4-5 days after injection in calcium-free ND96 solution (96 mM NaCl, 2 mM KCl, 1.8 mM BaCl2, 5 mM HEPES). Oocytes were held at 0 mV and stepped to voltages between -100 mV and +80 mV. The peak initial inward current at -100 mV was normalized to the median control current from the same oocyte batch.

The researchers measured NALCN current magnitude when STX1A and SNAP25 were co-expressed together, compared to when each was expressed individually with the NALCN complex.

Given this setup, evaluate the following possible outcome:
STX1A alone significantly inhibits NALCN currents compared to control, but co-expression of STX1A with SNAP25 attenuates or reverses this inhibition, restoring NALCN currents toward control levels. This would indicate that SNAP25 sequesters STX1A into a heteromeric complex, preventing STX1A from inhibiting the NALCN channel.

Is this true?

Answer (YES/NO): NO